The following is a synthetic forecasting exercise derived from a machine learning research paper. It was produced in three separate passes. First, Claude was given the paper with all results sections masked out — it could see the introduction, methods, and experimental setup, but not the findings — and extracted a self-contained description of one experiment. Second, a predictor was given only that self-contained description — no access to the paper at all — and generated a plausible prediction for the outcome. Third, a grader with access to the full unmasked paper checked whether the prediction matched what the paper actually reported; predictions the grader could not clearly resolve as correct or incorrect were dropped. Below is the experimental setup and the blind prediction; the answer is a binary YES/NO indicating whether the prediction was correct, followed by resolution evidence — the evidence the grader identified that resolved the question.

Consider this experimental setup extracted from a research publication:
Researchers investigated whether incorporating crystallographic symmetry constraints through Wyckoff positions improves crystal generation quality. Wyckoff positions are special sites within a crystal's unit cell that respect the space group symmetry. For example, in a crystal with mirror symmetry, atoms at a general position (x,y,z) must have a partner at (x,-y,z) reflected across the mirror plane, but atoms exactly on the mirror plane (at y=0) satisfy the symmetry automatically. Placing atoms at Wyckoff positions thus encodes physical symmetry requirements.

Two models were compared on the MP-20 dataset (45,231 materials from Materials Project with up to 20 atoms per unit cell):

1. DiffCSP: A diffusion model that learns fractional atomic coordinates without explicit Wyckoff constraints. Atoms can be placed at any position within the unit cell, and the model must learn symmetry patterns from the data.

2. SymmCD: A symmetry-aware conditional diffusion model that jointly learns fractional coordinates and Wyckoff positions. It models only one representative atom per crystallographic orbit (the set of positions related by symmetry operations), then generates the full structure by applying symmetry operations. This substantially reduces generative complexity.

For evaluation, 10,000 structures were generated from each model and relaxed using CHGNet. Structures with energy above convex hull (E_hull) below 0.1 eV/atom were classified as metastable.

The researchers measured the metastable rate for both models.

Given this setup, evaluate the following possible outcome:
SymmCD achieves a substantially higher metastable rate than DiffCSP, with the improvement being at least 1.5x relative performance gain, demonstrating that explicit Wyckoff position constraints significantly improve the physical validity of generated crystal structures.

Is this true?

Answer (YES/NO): NO